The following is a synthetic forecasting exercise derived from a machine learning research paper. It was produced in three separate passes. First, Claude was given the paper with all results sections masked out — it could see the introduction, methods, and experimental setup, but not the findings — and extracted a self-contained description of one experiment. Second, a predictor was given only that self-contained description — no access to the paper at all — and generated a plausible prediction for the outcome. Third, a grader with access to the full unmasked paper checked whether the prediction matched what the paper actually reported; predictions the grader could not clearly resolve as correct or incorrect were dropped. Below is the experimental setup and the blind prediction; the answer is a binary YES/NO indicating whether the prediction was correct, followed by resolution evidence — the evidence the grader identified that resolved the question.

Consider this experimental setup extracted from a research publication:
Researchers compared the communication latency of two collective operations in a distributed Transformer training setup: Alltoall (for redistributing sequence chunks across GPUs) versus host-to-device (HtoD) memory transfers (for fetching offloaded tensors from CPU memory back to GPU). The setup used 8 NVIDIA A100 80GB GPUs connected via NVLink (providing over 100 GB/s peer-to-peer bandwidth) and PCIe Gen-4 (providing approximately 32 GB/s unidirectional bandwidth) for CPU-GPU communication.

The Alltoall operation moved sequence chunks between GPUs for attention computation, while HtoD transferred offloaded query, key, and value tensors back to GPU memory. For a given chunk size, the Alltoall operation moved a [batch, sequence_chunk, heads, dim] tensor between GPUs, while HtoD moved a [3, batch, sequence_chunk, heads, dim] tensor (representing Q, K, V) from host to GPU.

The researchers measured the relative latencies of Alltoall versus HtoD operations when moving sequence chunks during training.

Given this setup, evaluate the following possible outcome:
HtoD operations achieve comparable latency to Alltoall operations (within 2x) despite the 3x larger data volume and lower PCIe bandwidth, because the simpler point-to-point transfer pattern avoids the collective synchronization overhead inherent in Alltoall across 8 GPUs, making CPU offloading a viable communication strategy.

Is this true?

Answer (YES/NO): NO